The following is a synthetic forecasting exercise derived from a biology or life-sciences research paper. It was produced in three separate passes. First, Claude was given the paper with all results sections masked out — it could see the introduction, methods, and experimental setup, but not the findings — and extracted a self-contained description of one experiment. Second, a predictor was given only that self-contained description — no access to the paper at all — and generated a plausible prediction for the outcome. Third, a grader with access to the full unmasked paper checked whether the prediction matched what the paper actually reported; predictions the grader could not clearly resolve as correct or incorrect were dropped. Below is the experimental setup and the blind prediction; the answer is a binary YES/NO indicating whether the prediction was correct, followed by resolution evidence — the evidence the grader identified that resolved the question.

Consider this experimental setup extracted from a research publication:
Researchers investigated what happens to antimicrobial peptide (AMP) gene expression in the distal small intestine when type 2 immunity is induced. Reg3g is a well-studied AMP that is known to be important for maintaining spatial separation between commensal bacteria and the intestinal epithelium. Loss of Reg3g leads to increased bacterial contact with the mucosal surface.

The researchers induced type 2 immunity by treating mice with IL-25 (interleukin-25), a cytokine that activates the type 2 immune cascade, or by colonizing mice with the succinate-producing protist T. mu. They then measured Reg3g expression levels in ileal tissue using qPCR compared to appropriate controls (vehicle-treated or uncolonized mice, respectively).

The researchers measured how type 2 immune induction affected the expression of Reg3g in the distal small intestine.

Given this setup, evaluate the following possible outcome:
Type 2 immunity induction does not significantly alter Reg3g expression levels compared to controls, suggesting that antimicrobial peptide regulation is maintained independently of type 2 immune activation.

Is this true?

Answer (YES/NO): NO